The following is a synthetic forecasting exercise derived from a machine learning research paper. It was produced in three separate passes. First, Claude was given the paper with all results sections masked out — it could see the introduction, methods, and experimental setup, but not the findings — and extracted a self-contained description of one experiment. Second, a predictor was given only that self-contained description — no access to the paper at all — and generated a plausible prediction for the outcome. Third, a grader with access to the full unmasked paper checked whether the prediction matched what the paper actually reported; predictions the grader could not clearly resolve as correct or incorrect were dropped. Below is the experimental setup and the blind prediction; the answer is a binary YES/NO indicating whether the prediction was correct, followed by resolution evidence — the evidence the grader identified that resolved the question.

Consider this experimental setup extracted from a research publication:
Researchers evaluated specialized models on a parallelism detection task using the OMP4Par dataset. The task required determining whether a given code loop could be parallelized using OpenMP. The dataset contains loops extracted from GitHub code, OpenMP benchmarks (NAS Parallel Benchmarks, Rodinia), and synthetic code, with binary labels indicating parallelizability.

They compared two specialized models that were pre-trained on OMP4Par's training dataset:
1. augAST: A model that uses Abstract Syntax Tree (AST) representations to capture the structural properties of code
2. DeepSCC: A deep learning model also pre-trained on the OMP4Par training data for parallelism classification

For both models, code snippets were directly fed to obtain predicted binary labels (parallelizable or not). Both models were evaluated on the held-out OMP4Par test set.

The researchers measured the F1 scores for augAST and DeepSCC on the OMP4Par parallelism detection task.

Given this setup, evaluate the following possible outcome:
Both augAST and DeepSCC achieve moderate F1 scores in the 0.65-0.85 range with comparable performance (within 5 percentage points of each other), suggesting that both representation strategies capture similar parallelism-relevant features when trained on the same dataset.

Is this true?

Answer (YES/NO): NO